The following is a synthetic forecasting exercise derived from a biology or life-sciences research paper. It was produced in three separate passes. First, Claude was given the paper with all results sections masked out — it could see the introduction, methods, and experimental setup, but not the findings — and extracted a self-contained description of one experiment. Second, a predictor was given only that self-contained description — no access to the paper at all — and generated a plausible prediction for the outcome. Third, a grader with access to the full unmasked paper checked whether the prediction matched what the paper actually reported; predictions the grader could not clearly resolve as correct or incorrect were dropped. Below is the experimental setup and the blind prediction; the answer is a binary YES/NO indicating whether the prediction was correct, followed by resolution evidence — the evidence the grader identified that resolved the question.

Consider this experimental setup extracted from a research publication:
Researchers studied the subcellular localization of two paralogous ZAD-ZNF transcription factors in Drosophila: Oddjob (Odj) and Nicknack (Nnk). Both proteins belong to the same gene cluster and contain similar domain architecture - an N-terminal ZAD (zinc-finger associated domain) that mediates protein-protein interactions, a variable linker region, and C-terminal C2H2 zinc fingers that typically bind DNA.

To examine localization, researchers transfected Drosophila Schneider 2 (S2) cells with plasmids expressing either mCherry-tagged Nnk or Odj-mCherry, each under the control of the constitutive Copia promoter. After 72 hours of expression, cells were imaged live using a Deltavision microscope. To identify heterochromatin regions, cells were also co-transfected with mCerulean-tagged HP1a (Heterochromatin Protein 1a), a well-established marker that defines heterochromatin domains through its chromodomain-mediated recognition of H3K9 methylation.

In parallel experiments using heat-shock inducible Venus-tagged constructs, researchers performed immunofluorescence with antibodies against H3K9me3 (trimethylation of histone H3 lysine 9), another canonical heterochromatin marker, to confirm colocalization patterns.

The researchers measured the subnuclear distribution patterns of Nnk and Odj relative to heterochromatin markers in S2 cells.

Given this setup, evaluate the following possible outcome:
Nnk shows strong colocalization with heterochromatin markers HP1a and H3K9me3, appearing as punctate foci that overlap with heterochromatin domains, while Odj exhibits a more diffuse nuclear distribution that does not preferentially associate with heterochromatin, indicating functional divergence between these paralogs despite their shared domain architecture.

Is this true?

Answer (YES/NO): NO